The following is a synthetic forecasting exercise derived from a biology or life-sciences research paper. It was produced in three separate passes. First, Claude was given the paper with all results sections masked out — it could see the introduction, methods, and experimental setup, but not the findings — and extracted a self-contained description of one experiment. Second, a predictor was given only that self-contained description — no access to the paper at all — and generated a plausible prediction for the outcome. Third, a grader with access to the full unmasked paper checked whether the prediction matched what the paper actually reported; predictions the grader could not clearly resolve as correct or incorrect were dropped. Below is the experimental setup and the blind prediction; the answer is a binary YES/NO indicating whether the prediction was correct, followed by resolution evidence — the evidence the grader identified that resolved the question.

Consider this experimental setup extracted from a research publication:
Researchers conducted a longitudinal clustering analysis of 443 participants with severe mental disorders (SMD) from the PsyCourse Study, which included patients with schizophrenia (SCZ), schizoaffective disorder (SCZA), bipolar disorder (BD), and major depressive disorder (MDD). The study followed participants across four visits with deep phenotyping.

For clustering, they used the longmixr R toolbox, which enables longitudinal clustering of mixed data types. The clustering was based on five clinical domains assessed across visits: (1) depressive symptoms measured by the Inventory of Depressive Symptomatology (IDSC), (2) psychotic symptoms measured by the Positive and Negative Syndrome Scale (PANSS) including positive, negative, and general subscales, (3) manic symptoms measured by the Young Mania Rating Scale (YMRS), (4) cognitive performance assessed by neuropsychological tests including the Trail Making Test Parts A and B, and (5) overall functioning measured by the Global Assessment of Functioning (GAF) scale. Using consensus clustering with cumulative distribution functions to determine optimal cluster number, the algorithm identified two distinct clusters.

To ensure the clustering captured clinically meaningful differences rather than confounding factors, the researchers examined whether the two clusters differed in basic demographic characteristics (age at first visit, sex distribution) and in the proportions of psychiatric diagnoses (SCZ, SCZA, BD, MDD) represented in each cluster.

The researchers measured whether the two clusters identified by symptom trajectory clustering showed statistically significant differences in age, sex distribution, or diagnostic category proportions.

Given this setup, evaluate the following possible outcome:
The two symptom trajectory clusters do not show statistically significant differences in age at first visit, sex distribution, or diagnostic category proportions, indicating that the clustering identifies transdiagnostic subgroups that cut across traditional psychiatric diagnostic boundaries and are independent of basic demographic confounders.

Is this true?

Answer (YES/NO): YES